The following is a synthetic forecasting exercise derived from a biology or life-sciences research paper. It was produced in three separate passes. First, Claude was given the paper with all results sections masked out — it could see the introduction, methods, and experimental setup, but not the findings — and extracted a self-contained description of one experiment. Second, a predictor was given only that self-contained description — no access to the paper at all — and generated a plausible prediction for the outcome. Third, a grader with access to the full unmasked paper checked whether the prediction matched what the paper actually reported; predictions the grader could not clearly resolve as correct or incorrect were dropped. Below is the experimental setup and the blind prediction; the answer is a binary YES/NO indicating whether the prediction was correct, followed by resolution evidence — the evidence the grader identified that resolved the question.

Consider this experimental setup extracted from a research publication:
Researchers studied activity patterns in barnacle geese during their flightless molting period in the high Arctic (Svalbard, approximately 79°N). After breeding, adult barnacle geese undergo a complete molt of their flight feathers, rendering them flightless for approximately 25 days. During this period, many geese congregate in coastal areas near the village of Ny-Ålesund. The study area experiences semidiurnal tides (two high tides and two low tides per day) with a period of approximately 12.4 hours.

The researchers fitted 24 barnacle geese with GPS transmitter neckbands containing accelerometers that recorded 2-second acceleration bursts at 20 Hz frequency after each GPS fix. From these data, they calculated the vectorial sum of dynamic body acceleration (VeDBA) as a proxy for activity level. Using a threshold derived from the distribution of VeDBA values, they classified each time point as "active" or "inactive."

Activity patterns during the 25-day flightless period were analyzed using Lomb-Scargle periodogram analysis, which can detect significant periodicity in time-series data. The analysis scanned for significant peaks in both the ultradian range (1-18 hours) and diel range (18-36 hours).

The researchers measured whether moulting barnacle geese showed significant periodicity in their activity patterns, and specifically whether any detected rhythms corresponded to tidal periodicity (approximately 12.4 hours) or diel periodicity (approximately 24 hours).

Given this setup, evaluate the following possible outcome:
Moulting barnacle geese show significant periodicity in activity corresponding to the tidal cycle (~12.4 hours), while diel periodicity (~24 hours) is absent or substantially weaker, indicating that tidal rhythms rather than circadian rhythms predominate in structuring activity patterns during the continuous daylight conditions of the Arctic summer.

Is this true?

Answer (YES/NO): YES